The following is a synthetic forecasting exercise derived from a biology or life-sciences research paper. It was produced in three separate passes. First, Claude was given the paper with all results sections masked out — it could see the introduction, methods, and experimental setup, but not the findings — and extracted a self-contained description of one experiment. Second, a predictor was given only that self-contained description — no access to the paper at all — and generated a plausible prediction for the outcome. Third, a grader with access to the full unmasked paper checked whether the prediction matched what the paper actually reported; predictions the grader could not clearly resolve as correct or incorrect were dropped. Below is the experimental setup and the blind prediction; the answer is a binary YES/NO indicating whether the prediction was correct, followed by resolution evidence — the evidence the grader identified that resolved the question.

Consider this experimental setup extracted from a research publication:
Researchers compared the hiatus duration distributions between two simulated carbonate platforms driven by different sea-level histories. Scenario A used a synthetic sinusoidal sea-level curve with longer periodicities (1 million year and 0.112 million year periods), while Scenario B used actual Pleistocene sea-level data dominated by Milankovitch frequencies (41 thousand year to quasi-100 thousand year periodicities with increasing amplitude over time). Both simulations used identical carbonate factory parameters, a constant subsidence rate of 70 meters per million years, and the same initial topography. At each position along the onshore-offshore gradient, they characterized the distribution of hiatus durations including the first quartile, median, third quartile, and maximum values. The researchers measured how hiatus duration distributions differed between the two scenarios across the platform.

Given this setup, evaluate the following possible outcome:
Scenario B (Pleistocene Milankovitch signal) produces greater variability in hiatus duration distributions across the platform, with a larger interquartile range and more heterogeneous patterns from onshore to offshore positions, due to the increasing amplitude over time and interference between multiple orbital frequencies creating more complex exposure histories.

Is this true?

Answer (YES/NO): NO